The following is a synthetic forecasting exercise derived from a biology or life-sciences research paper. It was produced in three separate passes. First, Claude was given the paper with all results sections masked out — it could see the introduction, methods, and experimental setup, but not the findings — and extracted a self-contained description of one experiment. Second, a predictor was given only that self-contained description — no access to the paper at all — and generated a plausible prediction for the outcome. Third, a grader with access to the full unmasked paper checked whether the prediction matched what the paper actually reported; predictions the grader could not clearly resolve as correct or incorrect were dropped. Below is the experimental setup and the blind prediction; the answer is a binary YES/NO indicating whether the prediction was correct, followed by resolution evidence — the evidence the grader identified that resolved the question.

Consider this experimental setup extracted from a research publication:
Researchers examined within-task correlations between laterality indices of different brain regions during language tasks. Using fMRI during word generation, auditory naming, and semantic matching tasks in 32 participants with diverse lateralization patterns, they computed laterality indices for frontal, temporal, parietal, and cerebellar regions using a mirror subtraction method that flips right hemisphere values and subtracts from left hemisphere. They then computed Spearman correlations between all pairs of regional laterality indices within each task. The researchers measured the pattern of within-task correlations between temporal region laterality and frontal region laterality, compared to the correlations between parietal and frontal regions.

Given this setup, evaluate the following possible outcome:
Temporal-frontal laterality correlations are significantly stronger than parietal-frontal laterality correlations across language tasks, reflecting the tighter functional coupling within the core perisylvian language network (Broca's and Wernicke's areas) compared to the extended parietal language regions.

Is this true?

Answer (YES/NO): NO